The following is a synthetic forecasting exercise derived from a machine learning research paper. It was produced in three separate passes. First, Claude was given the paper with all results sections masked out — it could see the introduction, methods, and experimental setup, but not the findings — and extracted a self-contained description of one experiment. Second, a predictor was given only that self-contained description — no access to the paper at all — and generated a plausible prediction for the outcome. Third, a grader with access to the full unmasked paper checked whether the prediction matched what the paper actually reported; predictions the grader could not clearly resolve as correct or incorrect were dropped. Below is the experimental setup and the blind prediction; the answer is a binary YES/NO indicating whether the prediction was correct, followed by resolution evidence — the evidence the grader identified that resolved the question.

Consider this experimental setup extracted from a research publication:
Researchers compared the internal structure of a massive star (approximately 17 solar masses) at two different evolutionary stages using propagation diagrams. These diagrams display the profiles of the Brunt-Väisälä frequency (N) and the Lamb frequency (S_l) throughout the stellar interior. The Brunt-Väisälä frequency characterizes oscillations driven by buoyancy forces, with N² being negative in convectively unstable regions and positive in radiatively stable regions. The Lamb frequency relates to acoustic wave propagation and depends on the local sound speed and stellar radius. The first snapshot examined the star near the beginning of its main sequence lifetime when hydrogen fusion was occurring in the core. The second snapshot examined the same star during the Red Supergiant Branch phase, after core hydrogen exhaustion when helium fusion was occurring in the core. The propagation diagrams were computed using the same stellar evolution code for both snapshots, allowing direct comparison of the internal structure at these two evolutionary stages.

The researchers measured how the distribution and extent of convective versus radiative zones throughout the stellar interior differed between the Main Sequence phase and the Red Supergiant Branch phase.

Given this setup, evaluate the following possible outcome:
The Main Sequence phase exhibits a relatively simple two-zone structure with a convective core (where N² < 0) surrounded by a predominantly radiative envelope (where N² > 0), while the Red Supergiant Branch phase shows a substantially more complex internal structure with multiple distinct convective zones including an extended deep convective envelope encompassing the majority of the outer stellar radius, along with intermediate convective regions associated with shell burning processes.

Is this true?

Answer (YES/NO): NO